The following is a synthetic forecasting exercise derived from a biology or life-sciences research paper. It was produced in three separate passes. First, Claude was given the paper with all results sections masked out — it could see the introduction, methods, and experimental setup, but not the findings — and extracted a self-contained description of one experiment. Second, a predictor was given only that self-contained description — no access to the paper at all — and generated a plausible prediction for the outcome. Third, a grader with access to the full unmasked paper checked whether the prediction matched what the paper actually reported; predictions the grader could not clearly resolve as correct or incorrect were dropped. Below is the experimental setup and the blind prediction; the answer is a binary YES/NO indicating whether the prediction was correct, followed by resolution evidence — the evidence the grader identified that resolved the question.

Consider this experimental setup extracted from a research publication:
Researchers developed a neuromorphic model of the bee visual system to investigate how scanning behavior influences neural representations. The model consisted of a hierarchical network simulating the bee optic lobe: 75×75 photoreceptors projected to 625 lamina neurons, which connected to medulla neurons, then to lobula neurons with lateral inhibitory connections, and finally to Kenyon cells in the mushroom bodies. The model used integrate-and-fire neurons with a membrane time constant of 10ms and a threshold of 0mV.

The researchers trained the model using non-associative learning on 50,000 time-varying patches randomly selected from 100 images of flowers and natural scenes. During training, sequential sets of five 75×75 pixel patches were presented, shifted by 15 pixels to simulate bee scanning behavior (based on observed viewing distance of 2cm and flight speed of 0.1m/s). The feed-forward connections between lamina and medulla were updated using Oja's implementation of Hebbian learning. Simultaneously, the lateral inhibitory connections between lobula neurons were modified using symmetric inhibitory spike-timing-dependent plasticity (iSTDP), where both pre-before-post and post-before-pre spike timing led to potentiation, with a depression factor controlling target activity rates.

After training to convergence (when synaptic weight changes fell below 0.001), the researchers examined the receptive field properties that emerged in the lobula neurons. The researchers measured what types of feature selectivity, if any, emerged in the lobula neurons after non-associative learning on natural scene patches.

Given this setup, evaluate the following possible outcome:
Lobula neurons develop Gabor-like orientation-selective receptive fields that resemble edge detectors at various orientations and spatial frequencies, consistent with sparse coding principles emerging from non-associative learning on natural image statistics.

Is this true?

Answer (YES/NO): YES